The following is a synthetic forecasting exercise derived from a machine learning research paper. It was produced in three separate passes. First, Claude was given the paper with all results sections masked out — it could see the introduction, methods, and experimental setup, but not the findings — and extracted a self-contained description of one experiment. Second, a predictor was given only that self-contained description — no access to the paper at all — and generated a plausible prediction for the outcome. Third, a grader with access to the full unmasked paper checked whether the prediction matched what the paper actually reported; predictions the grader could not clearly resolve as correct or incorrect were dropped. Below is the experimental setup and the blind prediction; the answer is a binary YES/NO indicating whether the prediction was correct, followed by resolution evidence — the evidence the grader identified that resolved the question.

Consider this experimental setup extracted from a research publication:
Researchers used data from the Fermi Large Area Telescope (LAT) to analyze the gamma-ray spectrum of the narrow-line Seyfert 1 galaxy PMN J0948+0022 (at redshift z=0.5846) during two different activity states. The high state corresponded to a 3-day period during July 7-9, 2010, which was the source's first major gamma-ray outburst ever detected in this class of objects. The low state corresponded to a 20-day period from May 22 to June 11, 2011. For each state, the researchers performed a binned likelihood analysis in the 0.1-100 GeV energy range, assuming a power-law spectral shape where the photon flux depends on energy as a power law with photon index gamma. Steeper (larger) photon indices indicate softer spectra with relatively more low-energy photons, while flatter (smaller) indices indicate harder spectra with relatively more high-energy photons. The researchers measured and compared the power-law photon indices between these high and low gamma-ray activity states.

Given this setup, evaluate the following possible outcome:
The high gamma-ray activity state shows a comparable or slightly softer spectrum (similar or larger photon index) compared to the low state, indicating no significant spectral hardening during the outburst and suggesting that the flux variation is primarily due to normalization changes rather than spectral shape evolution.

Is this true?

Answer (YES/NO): NO